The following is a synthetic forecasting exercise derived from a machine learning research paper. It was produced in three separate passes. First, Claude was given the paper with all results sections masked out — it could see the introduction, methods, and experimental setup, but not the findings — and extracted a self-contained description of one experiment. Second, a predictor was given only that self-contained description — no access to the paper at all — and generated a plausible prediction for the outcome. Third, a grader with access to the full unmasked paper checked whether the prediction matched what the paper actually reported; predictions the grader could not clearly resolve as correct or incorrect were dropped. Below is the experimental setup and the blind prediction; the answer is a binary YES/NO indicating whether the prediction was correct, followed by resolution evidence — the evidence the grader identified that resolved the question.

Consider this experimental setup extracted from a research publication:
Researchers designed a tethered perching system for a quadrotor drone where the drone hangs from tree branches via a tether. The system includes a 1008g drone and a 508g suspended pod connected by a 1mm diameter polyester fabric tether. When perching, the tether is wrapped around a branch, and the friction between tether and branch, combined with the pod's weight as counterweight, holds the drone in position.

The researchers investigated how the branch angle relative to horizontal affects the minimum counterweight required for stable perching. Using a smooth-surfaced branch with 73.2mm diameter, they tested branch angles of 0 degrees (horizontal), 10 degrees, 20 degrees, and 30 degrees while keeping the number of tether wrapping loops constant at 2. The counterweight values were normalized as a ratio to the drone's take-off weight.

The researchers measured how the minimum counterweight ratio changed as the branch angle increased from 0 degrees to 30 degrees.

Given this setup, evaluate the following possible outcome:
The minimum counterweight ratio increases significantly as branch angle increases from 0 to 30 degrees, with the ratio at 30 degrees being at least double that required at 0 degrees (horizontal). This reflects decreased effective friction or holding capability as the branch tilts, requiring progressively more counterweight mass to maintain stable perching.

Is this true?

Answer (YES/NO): NO